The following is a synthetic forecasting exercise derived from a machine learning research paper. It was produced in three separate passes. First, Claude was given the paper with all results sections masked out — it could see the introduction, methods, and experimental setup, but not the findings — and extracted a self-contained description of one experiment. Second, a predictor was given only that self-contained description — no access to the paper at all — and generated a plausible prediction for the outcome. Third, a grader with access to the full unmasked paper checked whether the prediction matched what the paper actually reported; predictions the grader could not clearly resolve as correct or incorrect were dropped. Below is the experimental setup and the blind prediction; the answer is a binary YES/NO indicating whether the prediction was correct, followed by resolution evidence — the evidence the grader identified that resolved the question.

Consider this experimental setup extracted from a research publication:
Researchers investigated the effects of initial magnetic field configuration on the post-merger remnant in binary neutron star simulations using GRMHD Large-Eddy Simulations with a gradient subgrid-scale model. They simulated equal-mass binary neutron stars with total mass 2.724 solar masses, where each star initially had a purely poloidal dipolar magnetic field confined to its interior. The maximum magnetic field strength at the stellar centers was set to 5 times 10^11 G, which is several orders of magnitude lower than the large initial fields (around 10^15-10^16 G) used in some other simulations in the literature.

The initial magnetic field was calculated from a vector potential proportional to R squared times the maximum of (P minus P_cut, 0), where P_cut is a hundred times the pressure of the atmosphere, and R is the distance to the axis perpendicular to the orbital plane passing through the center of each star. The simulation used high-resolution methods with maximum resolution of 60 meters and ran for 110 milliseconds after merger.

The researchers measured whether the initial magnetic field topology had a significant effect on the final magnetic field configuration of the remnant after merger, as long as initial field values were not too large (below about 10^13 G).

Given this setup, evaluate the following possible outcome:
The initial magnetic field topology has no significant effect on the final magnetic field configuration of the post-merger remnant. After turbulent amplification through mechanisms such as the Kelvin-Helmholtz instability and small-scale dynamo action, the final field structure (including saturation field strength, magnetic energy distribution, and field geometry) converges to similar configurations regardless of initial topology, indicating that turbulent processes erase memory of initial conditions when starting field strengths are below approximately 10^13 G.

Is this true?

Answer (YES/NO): YES